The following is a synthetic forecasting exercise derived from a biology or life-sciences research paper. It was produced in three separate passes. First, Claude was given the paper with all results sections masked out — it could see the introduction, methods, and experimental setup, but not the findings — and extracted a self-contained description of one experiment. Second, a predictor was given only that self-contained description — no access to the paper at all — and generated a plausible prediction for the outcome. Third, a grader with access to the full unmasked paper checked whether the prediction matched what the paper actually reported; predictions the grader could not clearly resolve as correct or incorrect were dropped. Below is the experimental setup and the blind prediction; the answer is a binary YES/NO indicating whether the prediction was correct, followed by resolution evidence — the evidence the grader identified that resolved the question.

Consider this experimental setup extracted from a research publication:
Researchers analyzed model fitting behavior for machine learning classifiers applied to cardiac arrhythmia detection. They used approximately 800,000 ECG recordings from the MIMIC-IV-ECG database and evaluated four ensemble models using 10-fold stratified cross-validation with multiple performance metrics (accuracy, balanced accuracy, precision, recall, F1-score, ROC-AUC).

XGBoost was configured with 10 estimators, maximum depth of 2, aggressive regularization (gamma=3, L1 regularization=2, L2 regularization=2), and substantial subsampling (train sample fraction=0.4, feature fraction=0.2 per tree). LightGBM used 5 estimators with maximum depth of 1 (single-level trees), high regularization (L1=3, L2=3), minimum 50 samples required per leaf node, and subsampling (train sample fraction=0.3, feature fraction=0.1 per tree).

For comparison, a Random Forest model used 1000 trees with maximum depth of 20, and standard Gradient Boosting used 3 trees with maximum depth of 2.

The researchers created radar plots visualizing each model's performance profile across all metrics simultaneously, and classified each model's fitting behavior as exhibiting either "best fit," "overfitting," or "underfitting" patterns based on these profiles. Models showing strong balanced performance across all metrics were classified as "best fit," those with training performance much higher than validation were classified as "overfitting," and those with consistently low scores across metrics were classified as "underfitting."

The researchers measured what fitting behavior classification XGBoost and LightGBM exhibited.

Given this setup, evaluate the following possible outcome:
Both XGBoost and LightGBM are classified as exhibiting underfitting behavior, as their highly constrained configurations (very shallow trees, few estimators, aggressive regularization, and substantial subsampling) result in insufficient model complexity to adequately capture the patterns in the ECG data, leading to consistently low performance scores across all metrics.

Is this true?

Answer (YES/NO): YES